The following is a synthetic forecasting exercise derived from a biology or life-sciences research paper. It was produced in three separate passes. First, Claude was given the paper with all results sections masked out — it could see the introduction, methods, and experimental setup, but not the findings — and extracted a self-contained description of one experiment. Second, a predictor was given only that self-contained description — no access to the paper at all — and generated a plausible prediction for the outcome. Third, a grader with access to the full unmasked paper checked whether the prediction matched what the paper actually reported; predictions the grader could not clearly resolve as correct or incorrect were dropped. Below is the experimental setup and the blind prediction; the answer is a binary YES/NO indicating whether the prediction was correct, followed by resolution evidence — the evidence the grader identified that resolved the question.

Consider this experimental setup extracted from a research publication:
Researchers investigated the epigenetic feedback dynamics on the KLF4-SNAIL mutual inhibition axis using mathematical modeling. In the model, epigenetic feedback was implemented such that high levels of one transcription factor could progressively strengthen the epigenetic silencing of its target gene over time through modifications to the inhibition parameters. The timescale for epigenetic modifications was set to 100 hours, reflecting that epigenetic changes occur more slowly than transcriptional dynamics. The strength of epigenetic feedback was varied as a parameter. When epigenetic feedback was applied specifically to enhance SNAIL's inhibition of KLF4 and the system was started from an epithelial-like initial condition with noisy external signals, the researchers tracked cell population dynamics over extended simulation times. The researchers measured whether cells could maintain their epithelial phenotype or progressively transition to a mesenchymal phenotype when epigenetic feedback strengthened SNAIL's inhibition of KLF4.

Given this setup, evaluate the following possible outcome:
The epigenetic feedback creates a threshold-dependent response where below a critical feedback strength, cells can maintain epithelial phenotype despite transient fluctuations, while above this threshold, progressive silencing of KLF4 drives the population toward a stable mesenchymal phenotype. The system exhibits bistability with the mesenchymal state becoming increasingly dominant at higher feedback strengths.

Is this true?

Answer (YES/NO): NO